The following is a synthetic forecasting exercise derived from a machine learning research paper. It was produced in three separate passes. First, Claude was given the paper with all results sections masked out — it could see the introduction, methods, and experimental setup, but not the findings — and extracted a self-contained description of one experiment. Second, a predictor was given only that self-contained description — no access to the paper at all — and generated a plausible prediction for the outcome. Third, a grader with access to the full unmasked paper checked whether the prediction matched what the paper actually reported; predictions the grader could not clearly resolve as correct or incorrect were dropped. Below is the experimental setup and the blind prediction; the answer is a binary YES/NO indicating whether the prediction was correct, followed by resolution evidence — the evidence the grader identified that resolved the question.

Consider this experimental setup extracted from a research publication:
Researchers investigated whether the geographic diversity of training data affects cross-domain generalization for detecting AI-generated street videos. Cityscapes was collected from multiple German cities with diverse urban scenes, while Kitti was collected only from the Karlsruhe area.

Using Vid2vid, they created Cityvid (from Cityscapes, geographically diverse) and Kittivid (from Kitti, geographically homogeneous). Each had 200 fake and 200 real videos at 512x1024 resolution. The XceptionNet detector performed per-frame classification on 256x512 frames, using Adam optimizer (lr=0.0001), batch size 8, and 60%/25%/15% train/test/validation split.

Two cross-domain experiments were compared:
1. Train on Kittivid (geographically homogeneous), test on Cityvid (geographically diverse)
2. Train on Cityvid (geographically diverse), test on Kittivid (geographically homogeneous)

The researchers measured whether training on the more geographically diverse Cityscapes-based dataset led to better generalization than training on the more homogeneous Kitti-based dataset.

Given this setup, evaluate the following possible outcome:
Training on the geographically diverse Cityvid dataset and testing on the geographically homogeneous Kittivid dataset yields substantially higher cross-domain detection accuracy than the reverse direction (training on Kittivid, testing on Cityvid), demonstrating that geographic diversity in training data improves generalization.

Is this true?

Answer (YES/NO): YES